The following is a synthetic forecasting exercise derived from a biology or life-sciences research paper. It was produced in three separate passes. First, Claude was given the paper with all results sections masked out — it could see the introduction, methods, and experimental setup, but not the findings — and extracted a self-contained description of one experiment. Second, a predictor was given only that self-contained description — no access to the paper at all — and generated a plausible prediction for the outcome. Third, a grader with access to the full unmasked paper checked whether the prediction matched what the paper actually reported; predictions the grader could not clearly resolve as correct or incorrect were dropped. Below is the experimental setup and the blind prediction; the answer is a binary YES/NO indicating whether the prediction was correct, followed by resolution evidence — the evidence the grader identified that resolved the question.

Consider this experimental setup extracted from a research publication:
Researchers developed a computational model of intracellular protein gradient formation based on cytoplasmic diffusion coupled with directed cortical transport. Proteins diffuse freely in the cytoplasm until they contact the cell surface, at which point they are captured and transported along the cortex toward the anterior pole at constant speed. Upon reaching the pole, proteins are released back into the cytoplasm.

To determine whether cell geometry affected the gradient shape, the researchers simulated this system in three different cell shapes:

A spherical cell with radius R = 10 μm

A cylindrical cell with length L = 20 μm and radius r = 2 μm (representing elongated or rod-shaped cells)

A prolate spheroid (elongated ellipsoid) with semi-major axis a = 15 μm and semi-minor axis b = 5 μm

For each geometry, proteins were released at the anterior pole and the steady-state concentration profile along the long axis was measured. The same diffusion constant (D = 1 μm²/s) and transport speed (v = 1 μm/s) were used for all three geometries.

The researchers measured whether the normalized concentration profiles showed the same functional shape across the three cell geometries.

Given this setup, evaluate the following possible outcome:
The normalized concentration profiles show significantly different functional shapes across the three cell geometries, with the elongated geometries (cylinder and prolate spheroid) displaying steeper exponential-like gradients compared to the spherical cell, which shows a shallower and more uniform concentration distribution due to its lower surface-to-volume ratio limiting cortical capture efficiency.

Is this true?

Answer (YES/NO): NO